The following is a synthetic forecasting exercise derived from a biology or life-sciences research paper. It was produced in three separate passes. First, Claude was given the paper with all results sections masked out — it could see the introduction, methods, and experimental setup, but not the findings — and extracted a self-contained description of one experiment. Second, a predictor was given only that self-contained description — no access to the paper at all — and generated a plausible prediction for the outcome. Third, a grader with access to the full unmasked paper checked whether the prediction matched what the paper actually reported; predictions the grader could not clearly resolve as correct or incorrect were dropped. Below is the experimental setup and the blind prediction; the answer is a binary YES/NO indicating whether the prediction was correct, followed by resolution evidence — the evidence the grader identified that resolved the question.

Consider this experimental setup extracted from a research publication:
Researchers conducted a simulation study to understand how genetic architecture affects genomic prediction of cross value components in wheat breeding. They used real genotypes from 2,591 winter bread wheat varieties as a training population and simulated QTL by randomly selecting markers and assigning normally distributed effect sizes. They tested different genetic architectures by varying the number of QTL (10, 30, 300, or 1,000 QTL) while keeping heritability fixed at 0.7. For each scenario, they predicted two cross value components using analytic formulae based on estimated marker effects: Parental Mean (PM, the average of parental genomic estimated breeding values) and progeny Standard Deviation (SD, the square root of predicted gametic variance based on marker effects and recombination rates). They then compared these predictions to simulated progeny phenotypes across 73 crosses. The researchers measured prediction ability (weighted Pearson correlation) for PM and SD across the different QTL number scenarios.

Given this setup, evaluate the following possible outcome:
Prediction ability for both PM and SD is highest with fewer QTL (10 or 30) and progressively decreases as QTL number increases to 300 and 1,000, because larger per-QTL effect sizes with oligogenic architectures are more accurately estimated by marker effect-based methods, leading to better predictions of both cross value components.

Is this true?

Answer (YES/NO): YES